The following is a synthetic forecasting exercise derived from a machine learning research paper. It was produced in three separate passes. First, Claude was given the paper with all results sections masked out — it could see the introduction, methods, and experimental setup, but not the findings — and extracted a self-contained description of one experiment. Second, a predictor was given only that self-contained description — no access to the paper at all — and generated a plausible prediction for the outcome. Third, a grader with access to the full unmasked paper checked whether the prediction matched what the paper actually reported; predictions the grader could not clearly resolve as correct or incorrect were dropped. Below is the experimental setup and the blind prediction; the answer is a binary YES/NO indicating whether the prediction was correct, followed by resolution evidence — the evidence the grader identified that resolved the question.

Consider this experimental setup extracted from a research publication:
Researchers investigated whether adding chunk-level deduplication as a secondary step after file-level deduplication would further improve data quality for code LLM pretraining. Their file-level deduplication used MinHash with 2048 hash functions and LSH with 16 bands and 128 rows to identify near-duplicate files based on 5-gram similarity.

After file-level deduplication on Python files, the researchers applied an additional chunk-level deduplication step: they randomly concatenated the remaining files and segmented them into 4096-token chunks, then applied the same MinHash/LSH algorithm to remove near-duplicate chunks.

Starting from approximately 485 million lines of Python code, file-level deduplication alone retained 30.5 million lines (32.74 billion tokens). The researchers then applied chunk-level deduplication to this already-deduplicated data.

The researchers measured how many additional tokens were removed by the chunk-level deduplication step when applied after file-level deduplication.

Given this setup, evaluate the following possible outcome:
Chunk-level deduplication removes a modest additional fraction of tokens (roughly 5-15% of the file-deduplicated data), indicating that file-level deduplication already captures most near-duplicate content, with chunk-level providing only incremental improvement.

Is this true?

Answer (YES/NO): NO